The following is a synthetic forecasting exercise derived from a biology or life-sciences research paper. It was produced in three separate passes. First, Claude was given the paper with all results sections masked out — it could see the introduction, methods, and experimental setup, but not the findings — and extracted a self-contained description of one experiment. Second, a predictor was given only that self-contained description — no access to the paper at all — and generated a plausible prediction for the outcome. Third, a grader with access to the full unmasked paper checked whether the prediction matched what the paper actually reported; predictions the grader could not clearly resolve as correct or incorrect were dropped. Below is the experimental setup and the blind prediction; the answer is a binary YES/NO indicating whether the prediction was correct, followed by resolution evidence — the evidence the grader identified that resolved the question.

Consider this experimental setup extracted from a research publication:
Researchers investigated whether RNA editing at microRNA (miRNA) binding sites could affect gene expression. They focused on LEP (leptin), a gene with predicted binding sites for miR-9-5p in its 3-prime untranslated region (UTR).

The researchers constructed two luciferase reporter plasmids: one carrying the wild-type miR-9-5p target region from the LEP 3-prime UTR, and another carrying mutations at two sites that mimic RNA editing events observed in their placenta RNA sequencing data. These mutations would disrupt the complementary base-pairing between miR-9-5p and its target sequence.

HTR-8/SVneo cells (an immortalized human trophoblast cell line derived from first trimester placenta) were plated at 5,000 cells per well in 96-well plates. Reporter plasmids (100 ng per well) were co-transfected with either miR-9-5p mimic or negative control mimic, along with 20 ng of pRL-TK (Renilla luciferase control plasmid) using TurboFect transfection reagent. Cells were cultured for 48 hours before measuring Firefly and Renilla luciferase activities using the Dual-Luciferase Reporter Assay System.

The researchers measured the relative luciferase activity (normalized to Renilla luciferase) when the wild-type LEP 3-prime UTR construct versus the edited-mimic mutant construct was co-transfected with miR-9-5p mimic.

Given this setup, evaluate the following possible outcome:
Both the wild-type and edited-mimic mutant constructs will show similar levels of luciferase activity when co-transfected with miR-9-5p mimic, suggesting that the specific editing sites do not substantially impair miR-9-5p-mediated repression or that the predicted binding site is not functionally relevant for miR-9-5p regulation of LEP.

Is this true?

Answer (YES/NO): NO